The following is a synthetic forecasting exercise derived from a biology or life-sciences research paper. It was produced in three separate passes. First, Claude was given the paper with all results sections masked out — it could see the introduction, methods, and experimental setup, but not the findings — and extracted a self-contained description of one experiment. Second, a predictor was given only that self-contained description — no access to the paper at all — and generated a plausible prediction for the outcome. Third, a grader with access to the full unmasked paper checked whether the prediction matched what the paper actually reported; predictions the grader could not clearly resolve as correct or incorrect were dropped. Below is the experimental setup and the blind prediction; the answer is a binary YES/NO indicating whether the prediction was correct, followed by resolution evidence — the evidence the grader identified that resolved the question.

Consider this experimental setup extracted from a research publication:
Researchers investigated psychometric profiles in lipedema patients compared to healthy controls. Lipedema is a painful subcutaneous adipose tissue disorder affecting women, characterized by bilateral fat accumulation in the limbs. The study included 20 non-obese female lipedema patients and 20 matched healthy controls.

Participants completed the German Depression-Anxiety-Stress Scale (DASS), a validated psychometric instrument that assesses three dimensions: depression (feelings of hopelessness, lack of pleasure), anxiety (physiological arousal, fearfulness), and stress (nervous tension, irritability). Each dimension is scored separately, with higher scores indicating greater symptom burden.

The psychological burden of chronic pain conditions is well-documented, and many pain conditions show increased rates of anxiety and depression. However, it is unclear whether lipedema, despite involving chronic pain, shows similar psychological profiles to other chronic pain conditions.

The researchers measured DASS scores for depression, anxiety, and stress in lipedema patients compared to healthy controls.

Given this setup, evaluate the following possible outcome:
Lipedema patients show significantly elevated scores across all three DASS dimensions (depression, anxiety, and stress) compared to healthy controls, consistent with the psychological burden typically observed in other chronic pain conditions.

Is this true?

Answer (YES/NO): NO